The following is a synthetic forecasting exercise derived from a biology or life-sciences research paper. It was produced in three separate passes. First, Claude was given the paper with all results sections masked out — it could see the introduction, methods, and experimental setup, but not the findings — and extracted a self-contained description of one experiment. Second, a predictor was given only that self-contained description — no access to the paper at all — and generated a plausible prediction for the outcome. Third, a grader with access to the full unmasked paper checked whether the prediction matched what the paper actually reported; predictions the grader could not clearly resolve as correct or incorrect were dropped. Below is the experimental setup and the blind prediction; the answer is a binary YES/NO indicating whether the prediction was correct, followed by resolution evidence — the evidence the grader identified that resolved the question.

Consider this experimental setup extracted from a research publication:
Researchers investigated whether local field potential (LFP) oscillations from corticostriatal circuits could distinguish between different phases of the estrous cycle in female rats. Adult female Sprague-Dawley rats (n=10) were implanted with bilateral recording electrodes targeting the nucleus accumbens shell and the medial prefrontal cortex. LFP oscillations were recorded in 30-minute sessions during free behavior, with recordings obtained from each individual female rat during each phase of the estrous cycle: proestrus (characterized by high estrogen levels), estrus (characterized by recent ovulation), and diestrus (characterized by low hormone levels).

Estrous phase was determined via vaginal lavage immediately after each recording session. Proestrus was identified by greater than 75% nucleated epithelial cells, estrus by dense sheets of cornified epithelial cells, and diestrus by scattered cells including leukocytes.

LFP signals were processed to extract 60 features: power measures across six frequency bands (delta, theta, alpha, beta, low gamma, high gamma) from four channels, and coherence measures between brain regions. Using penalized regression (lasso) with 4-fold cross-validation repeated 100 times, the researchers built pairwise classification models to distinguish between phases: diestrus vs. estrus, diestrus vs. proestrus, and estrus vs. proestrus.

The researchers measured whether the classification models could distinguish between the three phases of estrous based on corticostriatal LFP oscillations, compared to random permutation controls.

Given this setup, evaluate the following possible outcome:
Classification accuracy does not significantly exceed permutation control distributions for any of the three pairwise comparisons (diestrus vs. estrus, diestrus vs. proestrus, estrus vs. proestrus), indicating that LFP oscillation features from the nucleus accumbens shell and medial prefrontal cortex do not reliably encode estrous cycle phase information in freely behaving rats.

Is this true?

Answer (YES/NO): YES